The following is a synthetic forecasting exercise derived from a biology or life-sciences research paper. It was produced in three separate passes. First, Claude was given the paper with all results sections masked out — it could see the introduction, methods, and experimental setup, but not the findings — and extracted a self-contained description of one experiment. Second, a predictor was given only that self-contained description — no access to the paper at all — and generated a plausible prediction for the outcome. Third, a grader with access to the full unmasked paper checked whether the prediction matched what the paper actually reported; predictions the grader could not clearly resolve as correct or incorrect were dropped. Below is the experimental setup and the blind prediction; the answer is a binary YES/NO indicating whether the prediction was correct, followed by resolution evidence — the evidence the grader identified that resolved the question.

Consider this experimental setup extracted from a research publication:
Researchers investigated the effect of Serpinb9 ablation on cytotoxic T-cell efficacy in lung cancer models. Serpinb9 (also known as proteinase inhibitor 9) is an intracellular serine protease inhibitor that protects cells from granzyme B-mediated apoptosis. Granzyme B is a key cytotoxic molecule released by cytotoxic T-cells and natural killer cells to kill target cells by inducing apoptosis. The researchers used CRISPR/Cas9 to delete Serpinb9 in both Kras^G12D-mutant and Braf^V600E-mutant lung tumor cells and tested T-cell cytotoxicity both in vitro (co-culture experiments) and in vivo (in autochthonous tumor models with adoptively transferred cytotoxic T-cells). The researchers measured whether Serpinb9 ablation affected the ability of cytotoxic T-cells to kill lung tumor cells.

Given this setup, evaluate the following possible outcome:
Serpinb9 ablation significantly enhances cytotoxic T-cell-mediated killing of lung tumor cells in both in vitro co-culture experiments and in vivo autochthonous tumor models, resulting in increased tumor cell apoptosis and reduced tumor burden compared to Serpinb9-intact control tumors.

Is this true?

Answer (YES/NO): YES